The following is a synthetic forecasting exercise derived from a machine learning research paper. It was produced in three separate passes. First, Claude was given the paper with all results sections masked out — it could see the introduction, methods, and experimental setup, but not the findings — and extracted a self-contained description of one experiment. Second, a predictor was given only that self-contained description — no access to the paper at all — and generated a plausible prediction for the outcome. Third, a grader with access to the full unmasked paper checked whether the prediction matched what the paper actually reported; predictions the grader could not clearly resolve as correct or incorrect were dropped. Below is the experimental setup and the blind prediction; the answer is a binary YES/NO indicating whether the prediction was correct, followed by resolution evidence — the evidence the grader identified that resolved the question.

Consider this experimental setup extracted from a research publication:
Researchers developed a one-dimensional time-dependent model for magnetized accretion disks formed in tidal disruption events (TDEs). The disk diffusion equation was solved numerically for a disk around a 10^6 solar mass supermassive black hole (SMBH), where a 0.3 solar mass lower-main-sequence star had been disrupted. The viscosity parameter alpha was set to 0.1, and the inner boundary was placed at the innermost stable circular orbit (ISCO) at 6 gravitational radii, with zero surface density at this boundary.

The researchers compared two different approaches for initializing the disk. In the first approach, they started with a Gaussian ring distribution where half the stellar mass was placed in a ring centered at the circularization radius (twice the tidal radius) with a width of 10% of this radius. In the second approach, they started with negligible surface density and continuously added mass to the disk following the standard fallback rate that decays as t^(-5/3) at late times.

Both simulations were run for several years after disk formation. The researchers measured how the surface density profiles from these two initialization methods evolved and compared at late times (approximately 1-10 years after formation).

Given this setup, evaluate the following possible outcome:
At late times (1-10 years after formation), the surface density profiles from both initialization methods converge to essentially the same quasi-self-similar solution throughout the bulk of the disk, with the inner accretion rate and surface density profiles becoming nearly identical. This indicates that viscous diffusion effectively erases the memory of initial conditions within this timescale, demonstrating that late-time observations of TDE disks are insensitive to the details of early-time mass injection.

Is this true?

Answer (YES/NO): YES